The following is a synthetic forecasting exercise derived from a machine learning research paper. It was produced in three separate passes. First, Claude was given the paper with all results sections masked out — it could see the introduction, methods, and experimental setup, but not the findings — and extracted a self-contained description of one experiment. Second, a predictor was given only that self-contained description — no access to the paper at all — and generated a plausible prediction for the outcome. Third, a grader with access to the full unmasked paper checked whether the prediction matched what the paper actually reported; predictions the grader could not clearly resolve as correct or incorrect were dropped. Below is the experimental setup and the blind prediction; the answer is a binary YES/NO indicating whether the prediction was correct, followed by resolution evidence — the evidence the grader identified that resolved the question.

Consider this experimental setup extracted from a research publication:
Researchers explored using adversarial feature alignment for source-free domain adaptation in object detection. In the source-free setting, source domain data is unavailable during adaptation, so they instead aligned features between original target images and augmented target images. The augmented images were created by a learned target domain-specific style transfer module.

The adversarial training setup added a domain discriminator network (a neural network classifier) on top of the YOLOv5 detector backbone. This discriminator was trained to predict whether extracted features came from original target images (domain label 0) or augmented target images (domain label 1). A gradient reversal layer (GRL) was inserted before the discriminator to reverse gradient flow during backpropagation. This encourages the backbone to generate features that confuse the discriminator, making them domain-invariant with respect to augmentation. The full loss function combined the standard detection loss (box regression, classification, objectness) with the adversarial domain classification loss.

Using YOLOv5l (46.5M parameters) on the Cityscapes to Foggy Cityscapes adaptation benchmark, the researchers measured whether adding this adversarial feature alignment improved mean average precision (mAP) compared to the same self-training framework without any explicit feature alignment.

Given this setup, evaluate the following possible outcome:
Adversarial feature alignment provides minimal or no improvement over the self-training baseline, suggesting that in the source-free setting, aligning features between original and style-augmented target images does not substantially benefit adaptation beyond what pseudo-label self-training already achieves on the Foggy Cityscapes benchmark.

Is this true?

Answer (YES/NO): YES